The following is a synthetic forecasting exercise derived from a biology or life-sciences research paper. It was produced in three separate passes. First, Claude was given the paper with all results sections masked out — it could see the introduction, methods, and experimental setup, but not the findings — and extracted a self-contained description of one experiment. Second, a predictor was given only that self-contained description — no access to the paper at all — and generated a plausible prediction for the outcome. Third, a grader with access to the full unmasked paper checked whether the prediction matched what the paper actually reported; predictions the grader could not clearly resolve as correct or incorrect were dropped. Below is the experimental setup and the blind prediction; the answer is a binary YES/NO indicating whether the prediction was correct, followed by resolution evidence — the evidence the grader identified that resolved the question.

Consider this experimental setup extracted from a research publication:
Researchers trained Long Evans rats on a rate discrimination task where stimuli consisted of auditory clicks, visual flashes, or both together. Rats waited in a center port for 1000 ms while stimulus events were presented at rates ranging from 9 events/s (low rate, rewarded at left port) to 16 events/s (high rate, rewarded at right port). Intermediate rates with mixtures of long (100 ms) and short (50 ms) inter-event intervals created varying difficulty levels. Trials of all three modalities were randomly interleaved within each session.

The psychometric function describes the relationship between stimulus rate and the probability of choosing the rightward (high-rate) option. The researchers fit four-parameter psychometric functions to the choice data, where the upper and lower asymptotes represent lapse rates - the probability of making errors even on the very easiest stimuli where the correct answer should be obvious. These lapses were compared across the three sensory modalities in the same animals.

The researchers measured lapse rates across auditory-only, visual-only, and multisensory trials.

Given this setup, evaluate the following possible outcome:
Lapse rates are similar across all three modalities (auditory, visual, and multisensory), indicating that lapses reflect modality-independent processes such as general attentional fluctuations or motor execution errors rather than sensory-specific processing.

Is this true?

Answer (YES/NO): NO